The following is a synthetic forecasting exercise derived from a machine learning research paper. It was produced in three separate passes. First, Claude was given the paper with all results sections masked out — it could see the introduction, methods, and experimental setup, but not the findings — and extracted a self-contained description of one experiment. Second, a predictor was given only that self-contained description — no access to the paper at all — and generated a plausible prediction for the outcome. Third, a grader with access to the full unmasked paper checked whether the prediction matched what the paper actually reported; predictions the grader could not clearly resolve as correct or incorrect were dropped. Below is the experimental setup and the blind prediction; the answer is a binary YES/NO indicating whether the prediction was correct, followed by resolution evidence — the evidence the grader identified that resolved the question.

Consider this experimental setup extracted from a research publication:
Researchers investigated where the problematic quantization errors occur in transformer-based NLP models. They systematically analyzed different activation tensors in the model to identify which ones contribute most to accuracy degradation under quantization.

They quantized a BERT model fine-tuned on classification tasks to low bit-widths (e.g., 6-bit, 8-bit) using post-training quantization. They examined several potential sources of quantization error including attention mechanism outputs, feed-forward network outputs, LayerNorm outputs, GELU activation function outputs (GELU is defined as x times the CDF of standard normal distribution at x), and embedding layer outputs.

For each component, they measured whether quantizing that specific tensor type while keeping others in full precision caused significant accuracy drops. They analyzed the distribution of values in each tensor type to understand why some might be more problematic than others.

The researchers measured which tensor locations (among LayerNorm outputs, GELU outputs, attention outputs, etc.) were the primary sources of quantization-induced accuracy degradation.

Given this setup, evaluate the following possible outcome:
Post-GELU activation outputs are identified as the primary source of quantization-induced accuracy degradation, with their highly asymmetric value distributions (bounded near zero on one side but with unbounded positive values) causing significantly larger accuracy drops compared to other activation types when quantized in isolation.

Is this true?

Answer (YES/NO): NO